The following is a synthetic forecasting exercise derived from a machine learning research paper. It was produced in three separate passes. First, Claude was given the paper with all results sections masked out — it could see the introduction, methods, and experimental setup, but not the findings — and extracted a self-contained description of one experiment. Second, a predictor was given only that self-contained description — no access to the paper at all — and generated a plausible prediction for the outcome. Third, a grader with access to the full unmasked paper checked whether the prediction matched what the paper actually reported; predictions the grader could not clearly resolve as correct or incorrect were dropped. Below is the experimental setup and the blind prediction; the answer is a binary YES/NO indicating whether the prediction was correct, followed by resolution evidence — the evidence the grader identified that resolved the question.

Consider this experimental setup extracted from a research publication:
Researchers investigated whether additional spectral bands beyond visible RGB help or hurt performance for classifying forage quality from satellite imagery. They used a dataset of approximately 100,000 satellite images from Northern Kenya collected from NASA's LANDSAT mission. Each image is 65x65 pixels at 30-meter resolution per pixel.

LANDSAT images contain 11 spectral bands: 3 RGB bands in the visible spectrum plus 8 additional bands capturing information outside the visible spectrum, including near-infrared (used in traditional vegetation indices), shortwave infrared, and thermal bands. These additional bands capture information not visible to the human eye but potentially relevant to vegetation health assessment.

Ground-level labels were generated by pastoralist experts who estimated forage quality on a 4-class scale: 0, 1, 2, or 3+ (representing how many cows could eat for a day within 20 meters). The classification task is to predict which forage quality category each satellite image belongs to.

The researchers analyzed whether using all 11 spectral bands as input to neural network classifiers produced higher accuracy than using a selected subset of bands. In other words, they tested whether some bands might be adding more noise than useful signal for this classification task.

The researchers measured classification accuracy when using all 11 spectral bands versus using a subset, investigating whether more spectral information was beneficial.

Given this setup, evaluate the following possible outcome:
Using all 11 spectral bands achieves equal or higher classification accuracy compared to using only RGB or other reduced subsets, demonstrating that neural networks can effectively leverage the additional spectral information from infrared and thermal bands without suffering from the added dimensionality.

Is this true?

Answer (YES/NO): NO